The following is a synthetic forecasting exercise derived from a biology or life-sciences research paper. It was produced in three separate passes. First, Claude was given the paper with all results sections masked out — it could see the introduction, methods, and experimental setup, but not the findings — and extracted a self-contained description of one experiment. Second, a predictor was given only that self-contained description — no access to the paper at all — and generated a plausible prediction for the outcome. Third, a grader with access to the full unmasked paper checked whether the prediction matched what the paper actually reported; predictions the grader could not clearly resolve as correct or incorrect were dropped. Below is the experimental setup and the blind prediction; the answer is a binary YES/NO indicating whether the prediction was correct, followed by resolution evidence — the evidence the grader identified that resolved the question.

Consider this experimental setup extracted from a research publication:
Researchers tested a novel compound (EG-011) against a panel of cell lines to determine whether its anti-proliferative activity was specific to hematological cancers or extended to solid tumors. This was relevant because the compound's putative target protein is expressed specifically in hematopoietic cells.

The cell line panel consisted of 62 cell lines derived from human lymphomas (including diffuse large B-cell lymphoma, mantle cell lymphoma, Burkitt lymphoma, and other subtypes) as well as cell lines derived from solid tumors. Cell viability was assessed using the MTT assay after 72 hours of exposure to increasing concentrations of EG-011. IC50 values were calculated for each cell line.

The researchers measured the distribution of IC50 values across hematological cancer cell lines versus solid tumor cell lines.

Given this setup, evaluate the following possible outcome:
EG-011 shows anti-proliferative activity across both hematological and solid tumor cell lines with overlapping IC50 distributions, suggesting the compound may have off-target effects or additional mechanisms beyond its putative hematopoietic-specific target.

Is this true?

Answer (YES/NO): NO